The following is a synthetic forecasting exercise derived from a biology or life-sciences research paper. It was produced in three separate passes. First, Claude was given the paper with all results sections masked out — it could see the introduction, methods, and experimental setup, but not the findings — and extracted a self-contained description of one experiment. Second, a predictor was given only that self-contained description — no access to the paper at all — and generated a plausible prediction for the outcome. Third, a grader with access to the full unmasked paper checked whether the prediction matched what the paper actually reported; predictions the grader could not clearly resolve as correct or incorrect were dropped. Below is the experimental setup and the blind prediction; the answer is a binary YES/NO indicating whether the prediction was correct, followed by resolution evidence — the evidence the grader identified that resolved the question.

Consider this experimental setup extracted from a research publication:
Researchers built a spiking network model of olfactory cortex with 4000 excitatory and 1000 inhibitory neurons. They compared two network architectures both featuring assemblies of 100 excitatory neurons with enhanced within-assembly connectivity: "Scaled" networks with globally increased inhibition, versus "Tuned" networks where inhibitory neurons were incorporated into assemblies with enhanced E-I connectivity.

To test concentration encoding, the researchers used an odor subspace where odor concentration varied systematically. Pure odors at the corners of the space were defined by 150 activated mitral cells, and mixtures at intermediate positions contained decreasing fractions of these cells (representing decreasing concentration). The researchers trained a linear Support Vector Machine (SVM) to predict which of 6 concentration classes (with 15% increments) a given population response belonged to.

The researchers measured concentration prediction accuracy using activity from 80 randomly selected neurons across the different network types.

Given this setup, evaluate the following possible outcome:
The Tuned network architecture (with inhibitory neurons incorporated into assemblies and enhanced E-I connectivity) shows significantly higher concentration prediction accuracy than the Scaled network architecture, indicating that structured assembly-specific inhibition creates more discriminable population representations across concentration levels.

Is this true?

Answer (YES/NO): YES